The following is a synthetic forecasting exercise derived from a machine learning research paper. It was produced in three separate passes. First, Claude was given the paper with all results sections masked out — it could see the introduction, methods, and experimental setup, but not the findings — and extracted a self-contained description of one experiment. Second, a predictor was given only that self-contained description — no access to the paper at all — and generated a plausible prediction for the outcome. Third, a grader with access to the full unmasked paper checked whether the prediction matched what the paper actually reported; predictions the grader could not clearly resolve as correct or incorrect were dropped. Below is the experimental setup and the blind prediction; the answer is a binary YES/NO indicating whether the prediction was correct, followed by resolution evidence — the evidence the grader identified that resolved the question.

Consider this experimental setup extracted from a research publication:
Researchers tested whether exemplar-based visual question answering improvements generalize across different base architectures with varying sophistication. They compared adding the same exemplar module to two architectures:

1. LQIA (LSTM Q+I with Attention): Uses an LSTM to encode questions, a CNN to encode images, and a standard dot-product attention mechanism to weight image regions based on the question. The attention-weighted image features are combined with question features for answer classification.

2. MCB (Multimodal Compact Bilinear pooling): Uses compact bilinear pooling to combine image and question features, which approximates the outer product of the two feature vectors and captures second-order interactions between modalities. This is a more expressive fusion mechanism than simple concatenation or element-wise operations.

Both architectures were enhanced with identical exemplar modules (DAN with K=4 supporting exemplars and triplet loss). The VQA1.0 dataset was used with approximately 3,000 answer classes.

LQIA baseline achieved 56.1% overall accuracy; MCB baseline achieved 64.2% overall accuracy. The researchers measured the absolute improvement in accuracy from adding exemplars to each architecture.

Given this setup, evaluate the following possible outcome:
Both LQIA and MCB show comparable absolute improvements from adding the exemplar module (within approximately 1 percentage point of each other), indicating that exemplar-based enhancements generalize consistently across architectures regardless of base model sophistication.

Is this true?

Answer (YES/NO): NO